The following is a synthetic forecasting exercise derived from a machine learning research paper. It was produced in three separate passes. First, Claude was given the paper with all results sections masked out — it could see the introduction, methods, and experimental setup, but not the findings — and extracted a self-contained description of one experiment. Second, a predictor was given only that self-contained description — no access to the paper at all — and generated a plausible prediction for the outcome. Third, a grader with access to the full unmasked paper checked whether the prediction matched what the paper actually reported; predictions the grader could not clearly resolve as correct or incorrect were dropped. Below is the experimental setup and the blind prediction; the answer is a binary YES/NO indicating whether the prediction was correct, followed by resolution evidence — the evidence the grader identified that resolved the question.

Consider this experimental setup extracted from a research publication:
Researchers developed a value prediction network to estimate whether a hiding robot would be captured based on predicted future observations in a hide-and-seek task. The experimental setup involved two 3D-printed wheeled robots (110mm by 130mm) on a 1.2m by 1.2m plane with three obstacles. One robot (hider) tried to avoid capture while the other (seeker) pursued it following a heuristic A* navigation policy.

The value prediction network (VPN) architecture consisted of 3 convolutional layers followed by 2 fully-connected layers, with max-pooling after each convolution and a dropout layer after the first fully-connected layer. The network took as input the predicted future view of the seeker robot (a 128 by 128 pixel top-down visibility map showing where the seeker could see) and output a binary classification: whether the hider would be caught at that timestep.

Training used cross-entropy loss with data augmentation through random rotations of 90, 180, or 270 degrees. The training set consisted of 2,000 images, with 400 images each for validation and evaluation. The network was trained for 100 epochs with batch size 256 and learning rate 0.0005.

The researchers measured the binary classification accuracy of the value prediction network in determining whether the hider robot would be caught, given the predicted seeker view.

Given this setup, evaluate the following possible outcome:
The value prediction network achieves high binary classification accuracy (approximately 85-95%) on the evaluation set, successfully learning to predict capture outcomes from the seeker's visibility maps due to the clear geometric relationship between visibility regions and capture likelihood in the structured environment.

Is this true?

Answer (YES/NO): YES